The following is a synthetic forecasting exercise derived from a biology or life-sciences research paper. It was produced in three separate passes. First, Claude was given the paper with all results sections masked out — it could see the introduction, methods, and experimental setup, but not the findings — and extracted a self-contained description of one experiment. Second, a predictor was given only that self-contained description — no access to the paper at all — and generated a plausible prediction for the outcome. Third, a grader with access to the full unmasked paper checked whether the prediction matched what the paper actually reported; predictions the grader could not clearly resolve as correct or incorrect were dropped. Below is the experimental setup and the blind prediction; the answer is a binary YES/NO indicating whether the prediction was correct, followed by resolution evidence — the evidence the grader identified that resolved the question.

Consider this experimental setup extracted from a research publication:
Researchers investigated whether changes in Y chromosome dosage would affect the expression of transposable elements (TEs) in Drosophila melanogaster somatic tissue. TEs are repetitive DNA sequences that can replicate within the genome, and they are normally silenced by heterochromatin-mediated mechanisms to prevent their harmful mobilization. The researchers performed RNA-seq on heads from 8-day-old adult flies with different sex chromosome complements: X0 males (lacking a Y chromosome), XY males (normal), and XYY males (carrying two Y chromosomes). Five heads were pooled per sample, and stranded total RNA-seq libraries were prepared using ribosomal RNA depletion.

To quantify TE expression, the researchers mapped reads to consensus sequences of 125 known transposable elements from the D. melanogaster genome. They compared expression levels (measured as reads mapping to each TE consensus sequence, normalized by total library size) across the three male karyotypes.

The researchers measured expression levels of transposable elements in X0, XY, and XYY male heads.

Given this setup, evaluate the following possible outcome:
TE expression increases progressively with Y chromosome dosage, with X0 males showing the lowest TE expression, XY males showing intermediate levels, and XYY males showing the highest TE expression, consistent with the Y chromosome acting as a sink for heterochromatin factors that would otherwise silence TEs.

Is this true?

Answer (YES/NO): NO